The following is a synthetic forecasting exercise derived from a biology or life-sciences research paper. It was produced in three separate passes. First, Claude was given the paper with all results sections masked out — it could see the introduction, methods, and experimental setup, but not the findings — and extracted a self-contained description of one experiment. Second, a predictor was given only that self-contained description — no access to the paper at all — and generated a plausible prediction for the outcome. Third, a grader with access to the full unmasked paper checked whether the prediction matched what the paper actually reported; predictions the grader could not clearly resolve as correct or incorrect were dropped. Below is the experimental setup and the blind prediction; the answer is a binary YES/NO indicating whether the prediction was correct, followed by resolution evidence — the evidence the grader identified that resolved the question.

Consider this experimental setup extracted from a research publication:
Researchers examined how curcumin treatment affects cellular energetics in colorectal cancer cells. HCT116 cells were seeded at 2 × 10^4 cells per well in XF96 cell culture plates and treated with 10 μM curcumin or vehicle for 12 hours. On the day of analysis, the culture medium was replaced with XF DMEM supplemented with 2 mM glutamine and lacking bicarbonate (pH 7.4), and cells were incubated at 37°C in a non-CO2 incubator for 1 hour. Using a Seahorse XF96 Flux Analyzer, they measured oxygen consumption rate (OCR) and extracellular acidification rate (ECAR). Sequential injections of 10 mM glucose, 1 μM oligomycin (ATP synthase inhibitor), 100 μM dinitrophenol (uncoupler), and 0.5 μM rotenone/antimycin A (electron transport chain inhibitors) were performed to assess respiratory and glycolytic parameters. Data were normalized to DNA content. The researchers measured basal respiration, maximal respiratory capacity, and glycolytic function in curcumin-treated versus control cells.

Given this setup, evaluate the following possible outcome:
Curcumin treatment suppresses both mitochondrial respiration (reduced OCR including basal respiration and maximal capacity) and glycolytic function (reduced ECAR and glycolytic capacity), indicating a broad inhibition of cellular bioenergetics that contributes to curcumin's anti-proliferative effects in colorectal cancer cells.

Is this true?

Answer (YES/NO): NO